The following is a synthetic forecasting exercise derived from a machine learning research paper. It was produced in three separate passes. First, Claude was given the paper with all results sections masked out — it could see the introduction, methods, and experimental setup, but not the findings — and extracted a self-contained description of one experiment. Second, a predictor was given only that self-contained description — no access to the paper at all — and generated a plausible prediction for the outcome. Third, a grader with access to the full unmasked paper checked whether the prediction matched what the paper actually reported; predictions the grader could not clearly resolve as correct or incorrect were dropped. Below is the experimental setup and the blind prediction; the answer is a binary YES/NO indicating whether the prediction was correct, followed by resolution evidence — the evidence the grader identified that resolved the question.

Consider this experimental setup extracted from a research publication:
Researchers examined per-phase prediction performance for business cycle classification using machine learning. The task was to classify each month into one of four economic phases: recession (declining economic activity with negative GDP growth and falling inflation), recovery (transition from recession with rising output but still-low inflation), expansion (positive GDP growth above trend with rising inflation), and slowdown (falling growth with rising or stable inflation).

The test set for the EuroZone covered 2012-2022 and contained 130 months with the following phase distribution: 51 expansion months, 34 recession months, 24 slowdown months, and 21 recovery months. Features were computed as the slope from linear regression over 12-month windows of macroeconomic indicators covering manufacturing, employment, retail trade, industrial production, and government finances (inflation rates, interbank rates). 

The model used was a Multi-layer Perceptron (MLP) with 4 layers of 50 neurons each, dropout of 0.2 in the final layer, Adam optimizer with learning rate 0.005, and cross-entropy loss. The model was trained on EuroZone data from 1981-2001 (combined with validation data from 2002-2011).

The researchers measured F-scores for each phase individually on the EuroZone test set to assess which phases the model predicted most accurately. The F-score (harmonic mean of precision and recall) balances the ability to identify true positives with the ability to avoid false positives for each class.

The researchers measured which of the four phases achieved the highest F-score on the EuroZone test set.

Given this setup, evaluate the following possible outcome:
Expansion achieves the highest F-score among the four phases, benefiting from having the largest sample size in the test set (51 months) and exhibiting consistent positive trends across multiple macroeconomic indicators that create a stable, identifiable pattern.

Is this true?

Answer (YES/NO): YES